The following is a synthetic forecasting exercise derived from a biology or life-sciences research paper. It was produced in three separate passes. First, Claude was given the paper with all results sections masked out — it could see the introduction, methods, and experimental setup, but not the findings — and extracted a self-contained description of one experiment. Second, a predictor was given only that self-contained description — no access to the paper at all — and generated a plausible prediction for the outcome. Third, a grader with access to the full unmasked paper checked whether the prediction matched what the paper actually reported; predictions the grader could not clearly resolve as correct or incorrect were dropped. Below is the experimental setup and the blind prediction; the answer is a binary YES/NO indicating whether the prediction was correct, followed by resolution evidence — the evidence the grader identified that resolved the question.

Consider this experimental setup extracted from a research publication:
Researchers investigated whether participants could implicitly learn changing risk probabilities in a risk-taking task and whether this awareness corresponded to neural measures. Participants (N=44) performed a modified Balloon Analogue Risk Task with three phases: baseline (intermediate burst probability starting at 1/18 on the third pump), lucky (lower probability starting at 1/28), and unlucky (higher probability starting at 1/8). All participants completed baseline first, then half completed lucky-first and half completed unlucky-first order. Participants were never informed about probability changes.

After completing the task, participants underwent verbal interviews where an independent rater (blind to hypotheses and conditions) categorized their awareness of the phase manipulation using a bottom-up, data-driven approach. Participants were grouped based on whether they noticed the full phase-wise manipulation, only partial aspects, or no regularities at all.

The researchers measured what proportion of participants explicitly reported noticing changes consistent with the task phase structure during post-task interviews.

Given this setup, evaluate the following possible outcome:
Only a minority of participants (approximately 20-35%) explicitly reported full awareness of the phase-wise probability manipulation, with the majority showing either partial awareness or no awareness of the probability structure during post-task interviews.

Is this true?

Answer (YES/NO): NO